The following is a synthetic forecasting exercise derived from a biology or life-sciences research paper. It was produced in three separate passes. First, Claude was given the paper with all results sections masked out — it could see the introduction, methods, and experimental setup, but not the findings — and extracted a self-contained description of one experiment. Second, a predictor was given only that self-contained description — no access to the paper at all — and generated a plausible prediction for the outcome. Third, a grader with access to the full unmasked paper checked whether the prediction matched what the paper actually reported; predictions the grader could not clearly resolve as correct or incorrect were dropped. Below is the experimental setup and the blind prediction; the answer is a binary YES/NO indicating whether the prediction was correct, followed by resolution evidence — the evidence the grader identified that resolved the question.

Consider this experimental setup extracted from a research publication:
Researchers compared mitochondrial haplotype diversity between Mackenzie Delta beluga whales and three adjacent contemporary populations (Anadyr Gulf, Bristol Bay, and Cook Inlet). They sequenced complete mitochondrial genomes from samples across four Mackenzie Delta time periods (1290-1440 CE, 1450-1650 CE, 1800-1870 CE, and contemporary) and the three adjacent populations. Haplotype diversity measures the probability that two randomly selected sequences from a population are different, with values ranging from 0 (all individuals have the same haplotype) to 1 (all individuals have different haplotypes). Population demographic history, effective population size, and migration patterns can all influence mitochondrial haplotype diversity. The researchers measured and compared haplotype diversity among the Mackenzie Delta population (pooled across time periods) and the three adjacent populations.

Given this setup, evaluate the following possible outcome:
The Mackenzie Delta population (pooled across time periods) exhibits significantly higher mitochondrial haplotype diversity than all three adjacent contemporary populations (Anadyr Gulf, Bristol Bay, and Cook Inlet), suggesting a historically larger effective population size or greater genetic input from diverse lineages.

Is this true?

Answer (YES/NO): YES